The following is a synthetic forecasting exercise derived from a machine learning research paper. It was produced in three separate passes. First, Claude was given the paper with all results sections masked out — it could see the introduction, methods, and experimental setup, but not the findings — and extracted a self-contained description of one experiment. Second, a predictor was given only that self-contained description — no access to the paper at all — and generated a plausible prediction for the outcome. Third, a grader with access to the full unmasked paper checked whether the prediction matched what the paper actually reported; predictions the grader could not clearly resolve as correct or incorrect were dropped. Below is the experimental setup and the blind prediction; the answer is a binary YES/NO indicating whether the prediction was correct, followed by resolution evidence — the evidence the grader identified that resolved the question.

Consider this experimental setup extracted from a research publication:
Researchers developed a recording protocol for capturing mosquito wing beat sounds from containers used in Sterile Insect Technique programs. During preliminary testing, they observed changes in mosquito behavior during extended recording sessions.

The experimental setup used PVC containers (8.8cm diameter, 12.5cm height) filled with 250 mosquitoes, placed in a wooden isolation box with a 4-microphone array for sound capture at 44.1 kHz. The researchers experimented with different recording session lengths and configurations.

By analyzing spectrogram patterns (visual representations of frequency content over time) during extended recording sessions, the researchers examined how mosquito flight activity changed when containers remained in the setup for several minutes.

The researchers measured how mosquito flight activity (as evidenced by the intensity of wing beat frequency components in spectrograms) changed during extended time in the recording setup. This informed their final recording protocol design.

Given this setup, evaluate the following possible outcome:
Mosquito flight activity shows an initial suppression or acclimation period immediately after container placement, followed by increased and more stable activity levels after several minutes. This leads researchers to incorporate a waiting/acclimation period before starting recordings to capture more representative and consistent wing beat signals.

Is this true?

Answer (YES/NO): NO